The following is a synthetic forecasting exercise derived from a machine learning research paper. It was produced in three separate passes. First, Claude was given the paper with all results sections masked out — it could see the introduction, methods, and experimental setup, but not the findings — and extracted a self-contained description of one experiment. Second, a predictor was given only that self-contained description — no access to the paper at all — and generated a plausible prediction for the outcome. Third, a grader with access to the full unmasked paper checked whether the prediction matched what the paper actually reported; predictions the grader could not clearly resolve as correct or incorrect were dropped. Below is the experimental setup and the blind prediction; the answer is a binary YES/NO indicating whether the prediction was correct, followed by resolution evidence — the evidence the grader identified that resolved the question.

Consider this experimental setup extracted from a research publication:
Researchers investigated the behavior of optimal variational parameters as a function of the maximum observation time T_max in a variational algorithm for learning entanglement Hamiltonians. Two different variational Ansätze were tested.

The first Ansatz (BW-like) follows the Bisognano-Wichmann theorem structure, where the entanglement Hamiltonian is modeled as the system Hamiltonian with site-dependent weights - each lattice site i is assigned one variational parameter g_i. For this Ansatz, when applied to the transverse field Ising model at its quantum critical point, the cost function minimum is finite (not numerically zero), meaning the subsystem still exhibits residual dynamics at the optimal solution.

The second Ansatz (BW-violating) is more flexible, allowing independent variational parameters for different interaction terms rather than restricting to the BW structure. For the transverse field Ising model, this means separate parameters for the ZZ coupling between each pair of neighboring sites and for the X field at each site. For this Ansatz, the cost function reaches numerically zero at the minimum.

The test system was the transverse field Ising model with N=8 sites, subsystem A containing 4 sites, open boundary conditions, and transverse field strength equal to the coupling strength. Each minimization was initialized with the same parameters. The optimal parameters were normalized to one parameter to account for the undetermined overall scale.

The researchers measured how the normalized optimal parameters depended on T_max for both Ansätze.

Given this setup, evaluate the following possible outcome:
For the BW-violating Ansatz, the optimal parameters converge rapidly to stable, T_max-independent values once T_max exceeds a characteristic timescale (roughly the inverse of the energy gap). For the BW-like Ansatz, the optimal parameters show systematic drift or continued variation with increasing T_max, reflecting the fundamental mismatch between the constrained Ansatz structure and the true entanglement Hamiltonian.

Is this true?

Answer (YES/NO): YES